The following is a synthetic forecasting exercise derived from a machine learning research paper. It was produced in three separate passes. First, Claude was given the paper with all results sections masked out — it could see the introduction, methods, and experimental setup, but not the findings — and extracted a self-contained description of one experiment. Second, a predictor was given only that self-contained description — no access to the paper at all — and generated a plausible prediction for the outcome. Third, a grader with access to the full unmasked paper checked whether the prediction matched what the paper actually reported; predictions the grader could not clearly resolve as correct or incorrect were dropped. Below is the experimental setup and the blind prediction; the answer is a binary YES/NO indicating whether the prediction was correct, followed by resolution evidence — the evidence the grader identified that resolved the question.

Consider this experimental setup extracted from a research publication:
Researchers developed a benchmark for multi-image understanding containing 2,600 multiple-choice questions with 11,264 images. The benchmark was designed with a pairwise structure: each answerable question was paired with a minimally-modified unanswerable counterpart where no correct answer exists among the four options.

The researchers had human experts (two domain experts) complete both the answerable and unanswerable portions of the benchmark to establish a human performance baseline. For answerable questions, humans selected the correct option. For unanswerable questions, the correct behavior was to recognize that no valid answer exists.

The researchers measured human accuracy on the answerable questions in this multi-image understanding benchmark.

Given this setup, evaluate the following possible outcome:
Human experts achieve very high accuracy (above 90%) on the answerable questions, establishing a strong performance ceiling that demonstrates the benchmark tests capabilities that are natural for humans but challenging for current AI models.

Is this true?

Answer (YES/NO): YES